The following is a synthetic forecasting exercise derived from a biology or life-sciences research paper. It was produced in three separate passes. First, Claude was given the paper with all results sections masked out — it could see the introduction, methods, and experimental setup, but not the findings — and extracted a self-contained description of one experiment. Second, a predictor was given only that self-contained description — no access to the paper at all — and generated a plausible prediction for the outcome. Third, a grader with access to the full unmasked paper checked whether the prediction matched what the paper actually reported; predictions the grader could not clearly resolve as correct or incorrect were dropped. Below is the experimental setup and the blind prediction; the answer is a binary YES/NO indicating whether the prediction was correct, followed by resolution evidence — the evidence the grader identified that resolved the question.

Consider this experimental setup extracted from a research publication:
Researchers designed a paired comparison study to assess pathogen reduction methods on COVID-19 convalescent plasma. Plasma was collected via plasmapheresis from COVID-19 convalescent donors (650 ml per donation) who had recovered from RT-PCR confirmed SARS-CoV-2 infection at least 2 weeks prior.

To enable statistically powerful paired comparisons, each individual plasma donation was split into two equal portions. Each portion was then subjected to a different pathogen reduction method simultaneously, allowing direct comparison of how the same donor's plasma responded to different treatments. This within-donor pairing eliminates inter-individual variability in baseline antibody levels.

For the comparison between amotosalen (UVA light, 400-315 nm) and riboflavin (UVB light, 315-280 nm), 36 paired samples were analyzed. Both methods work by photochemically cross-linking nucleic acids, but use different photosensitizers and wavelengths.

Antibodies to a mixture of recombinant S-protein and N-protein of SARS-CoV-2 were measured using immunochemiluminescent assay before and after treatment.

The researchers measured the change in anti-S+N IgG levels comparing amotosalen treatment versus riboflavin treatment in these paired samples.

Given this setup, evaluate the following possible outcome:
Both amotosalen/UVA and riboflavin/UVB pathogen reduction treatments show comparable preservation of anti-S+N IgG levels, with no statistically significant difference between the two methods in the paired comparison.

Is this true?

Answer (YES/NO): NO